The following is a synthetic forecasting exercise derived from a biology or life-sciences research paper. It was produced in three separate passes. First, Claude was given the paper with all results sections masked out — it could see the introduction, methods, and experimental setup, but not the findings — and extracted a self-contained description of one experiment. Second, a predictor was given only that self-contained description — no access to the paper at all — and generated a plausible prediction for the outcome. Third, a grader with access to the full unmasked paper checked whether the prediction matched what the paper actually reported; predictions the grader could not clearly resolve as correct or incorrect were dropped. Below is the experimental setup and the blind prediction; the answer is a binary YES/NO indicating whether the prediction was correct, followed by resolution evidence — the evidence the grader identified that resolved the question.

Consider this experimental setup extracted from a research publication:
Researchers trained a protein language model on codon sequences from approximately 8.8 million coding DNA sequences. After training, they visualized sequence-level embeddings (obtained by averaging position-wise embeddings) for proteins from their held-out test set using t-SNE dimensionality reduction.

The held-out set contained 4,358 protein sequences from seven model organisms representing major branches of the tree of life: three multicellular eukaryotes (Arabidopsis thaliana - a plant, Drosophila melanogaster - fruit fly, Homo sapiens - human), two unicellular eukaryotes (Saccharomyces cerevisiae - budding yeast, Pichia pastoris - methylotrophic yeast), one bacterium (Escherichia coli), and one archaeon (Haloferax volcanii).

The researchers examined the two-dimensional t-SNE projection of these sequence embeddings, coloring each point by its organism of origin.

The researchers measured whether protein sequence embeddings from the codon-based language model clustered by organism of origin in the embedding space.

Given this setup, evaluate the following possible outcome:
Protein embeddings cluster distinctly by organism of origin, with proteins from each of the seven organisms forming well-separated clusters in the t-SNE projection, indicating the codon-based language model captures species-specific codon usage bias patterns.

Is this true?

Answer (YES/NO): NO